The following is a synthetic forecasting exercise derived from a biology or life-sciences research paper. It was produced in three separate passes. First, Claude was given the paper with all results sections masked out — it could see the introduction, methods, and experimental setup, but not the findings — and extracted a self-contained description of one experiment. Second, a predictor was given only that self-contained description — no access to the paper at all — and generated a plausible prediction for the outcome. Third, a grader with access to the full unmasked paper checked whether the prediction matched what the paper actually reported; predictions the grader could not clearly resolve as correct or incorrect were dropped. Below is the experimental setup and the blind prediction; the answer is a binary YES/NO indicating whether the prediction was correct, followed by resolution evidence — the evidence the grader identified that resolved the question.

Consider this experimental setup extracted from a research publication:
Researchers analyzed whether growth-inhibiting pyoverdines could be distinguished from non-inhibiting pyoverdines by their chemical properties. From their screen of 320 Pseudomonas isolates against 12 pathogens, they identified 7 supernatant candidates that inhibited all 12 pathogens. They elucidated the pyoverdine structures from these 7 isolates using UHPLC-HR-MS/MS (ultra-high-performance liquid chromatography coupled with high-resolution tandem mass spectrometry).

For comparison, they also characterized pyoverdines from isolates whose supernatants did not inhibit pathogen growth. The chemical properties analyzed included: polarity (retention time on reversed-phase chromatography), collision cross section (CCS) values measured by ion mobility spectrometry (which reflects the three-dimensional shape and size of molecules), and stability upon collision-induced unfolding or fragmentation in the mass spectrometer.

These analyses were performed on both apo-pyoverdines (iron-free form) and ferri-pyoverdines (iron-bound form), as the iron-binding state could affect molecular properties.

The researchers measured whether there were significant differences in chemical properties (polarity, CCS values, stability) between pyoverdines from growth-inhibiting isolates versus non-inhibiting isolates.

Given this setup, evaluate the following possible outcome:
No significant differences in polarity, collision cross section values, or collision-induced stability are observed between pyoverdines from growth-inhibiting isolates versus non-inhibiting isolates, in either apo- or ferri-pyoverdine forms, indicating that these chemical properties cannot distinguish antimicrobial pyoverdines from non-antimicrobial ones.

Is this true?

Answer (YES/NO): NO